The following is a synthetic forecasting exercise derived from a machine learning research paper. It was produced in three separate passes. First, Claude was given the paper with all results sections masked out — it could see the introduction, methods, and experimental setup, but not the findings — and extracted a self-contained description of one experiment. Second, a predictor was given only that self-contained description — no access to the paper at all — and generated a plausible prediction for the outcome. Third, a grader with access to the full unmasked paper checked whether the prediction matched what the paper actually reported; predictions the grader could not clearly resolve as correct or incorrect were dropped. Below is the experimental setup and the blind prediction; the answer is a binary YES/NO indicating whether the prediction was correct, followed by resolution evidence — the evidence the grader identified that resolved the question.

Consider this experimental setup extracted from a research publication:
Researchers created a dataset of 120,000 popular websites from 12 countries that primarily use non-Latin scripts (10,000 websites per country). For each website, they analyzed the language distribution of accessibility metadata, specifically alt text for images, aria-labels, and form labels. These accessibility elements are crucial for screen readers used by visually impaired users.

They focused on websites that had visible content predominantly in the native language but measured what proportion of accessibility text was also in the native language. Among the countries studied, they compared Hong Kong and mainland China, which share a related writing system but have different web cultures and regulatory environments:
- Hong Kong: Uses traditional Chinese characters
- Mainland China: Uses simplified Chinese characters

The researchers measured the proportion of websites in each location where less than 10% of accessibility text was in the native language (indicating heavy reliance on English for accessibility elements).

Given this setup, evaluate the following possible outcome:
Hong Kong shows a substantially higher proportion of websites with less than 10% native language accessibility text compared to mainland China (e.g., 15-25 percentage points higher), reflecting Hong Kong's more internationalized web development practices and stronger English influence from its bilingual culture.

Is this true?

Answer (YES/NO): NO